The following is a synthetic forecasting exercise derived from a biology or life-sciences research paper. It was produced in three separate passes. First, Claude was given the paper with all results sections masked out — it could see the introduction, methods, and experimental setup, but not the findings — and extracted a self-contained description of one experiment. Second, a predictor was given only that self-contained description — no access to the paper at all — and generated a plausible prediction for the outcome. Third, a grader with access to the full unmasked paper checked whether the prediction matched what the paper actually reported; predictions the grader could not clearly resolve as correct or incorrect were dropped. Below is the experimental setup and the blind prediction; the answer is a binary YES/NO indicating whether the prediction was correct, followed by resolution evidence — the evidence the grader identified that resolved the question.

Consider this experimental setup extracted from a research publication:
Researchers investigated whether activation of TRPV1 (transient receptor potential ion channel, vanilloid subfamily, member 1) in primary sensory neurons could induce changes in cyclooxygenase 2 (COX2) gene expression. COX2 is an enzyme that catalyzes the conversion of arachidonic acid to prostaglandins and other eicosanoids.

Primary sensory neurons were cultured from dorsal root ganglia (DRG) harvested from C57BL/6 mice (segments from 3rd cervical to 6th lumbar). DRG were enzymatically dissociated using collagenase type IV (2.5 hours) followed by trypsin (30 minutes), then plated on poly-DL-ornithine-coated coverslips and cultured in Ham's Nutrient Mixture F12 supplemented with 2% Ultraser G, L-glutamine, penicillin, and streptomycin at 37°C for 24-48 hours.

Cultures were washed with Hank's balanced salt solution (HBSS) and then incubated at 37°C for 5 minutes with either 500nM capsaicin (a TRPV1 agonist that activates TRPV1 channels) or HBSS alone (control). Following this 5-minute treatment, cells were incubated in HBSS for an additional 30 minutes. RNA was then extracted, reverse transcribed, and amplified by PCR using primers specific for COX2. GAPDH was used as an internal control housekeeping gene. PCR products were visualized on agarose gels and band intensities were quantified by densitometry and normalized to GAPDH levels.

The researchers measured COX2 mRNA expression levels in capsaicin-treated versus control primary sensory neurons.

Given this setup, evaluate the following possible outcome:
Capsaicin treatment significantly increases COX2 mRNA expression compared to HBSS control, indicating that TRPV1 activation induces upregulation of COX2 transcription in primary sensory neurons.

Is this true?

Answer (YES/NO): YES